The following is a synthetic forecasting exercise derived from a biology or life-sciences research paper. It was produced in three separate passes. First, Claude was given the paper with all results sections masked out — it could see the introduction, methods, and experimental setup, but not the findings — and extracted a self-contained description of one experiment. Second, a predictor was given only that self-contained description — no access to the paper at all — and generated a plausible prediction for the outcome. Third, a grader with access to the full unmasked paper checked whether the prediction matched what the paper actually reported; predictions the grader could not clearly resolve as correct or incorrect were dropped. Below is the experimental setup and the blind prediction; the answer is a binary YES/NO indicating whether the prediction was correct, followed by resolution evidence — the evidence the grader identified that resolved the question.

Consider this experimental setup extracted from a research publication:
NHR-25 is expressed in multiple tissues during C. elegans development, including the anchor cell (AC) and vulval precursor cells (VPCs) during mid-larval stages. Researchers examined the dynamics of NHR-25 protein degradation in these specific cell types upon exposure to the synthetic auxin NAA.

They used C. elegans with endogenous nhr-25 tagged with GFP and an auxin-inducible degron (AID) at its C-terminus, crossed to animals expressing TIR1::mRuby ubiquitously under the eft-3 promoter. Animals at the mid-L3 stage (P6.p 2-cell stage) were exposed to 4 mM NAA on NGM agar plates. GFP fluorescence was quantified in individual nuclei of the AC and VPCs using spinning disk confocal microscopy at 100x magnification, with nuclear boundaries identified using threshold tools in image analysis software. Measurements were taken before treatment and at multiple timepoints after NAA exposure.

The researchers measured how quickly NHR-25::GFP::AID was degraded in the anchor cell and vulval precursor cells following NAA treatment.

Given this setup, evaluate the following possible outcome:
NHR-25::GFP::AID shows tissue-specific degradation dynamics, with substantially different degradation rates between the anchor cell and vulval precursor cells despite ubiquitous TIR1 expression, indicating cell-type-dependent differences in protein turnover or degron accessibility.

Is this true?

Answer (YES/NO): NO